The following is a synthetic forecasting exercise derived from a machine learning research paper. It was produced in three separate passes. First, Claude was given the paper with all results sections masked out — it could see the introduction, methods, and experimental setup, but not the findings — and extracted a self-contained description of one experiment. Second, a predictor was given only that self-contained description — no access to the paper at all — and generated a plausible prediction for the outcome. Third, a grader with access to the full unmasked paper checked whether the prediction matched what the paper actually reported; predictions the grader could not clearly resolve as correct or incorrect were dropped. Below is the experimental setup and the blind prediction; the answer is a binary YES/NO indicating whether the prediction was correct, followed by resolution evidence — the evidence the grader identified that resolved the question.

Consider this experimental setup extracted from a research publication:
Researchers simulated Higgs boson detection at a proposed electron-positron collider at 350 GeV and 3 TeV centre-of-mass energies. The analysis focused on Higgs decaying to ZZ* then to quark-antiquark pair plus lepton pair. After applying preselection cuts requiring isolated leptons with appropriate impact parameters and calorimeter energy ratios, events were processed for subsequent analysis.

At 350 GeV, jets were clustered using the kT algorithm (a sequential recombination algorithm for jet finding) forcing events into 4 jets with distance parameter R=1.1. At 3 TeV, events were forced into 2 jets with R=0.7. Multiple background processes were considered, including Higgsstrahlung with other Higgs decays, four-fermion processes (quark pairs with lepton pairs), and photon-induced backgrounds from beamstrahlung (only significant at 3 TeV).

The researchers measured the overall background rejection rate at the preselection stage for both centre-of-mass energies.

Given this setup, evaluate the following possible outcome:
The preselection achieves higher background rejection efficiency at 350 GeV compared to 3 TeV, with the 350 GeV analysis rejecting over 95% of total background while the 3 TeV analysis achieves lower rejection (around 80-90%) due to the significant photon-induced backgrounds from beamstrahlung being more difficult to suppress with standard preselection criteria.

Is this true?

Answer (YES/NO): NO